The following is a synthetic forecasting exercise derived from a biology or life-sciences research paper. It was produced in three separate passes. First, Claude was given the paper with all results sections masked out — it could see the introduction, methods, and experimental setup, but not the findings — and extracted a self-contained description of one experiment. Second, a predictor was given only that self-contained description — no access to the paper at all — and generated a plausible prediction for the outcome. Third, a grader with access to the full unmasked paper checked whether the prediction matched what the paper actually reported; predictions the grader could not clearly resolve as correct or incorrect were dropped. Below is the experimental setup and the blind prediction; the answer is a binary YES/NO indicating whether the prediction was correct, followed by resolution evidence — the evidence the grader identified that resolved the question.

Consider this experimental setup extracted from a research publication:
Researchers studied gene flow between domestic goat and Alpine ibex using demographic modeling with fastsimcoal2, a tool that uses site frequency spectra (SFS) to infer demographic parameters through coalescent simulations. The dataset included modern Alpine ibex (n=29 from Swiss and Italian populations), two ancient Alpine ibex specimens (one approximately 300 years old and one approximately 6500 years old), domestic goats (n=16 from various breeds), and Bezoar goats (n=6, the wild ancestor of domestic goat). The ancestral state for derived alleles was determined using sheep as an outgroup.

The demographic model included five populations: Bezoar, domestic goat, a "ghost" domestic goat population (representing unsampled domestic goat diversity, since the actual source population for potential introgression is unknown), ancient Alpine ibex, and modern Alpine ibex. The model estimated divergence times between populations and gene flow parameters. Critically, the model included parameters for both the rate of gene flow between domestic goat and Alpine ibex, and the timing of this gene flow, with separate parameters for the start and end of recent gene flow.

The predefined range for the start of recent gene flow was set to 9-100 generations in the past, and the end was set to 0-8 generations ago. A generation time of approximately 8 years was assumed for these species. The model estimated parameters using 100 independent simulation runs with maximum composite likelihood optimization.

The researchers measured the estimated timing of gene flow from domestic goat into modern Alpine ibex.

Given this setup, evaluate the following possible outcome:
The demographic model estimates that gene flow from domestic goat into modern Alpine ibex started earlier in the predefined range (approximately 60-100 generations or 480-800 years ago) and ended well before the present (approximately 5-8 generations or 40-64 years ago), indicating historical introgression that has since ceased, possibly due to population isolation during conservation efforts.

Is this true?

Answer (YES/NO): NO